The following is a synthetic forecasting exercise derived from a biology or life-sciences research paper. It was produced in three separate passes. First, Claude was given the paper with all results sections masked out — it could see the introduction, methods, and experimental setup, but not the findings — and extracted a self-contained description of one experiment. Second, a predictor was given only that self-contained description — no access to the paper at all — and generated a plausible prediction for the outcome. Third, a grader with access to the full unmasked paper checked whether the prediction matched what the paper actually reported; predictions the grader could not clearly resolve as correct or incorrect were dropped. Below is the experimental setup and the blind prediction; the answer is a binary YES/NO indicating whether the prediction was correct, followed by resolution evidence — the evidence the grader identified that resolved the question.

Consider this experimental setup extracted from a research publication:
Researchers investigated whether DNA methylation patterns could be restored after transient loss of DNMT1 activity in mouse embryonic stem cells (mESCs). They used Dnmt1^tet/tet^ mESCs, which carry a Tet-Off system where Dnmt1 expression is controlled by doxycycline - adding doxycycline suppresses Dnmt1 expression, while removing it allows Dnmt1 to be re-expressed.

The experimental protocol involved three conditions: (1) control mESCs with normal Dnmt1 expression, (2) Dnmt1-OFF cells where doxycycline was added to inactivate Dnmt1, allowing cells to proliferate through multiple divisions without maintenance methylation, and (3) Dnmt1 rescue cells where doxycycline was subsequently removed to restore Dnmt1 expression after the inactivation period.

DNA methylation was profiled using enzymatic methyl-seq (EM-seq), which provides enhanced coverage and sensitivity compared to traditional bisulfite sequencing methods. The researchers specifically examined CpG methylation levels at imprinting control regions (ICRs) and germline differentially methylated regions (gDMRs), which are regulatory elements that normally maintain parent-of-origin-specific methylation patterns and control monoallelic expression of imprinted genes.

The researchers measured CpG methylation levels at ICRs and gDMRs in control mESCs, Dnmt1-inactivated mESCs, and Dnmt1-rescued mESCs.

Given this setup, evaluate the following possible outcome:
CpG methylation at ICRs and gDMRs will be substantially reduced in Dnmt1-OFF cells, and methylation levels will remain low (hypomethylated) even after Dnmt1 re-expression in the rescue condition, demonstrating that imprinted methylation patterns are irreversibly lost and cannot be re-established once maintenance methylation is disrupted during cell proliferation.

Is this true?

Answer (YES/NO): YES